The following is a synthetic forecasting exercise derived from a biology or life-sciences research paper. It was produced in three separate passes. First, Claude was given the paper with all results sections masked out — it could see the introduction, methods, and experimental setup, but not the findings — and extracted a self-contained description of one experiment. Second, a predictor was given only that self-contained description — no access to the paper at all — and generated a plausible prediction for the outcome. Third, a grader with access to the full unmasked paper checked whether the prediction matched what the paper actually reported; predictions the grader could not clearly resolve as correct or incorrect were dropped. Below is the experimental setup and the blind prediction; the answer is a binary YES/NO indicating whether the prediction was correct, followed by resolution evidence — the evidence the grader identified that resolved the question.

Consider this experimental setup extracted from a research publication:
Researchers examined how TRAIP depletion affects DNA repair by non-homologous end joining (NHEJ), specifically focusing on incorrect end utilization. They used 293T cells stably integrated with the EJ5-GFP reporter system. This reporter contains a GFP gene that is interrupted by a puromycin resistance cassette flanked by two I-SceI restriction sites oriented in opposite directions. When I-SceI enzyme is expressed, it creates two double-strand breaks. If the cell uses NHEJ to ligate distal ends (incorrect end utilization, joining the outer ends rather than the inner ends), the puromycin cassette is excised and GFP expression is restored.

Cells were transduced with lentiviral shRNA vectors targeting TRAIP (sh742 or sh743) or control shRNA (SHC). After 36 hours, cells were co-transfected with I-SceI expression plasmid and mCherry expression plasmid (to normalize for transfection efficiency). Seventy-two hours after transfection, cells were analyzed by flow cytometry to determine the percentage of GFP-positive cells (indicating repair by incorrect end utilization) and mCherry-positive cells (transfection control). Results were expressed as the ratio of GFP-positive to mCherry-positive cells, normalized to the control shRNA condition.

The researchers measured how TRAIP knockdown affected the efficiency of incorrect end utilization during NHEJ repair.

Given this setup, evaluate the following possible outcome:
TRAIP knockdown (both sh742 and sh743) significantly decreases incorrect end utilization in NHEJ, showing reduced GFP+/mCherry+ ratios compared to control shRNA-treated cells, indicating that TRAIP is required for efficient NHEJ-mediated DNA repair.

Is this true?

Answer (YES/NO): NO